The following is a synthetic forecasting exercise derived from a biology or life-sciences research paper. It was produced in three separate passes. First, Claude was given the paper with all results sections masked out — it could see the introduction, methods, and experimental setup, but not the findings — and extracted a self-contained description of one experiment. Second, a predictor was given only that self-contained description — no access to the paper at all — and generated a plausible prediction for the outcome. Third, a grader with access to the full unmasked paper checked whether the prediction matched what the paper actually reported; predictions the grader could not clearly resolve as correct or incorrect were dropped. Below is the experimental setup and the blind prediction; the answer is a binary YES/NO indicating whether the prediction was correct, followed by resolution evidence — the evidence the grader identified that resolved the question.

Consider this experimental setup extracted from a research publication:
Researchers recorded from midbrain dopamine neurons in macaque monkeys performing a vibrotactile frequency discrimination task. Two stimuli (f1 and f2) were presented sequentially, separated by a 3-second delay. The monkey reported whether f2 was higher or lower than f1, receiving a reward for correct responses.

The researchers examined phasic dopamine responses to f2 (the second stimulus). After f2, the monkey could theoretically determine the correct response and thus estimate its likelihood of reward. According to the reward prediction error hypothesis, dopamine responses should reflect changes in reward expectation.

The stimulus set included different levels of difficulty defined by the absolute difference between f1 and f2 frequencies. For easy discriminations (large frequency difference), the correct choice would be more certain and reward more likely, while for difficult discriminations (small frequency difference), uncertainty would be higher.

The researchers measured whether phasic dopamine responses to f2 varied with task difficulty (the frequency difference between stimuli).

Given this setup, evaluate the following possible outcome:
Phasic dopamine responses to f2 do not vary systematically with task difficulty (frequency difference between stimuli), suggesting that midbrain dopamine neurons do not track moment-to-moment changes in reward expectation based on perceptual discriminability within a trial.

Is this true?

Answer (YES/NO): NO